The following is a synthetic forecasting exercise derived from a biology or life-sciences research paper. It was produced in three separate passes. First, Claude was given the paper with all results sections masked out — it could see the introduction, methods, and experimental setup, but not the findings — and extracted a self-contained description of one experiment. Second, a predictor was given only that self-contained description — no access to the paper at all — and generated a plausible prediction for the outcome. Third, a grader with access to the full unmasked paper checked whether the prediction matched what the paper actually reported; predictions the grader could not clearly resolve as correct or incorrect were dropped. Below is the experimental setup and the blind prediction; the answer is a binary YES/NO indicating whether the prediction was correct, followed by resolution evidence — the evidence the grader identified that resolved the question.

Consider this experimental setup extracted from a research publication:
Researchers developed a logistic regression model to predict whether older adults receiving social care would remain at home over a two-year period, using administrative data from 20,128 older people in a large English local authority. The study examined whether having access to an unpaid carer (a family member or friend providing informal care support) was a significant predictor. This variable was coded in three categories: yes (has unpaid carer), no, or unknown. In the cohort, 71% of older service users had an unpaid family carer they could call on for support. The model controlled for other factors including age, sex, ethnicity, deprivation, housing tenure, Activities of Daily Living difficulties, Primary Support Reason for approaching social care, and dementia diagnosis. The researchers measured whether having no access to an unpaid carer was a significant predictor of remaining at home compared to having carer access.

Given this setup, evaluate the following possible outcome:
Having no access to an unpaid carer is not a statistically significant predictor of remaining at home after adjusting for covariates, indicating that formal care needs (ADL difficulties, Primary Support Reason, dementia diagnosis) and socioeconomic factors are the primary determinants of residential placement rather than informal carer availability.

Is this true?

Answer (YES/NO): NO